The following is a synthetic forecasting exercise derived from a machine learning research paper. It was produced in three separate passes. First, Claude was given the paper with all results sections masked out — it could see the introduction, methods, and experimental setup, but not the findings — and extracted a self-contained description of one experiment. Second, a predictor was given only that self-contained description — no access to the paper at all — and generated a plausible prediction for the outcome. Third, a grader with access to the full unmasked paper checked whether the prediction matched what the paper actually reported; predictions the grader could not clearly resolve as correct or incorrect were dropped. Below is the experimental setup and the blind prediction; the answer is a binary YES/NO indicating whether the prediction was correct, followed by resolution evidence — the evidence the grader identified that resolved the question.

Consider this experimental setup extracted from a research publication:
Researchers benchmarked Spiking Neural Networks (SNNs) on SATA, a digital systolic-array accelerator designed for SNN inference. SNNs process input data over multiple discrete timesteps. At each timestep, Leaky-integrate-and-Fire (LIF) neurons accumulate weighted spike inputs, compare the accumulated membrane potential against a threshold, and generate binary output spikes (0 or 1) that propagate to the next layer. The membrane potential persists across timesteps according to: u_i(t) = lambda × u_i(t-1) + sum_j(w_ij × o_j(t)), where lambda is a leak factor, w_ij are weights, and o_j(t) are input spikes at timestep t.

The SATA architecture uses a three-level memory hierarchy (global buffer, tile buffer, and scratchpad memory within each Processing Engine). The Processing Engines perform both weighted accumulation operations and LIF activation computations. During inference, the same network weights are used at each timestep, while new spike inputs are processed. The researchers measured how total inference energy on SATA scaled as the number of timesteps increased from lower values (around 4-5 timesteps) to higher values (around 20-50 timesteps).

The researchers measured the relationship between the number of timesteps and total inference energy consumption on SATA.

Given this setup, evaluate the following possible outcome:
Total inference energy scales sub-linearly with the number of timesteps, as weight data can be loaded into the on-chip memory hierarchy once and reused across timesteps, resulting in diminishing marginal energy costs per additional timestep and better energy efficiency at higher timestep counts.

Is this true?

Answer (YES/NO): NO